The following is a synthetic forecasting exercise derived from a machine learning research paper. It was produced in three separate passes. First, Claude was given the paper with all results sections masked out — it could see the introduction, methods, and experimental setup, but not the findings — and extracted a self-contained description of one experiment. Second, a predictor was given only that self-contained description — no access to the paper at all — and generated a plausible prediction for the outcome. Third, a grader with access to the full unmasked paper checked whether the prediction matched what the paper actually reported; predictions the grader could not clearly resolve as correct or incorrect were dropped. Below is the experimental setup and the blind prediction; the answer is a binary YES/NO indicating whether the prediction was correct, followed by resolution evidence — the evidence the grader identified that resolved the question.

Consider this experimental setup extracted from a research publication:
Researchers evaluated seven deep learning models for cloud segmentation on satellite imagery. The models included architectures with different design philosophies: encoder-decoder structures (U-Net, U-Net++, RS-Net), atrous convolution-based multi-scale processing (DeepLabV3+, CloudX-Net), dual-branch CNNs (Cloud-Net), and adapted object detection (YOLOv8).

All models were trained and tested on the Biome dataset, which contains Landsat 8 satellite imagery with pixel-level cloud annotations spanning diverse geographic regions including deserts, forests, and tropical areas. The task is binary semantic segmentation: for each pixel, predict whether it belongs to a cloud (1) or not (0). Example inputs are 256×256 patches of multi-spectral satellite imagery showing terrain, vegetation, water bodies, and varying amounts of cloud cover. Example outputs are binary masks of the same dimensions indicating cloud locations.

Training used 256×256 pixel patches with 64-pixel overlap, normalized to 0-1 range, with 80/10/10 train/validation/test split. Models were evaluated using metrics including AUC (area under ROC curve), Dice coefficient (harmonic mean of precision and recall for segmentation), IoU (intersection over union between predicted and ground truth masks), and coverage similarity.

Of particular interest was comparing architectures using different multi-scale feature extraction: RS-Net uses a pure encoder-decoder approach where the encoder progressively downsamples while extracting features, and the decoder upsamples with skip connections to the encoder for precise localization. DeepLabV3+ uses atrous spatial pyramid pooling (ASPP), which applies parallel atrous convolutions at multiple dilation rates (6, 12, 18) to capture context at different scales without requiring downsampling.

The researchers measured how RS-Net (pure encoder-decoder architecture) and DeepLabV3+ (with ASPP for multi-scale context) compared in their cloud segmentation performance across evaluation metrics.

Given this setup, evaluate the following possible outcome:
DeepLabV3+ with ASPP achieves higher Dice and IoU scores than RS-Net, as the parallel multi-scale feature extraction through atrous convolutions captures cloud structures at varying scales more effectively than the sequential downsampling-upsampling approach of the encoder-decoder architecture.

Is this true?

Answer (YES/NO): YES